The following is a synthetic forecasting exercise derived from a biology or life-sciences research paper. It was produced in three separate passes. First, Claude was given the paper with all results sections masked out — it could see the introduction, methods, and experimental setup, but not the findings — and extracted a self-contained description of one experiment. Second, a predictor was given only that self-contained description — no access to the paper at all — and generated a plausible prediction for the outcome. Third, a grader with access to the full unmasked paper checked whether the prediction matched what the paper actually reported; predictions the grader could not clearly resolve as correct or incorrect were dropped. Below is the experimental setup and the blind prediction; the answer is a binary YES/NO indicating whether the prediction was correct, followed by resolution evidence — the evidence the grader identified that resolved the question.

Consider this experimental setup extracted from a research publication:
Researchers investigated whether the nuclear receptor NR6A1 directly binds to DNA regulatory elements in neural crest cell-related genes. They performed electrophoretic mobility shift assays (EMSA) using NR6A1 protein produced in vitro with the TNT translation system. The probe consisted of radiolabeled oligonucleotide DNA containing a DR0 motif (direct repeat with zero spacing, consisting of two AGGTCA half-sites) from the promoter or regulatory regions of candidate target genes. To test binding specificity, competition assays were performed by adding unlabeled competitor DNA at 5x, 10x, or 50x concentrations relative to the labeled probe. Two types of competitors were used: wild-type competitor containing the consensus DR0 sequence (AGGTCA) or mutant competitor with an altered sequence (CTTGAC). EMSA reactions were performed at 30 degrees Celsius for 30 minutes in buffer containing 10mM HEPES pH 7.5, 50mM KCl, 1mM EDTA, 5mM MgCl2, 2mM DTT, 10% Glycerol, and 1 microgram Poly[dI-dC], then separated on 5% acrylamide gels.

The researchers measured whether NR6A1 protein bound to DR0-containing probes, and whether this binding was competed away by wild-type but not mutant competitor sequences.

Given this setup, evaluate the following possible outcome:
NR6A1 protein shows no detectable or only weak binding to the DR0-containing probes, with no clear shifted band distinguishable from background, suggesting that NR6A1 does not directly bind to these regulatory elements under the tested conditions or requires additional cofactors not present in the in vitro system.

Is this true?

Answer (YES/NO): NO